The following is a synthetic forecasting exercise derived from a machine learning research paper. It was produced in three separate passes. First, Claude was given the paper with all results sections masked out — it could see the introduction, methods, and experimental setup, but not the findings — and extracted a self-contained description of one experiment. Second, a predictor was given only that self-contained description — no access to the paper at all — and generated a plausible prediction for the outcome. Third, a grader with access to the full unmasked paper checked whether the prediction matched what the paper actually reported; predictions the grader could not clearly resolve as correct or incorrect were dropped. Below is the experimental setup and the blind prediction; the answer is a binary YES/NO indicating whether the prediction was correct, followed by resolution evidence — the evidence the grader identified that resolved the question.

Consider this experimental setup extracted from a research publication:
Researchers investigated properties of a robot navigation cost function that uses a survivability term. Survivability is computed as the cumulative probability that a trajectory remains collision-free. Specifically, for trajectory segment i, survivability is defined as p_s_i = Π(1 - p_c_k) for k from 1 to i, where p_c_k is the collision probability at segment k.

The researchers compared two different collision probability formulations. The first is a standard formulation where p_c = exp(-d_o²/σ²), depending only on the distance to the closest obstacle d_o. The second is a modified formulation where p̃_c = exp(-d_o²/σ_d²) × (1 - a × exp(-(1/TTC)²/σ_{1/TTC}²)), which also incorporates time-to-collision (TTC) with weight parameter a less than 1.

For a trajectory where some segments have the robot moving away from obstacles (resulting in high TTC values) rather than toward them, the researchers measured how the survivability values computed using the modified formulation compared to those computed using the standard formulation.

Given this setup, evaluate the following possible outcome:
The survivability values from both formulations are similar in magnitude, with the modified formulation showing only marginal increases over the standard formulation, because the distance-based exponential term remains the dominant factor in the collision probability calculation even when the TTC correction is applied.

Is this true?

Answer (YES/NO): NO